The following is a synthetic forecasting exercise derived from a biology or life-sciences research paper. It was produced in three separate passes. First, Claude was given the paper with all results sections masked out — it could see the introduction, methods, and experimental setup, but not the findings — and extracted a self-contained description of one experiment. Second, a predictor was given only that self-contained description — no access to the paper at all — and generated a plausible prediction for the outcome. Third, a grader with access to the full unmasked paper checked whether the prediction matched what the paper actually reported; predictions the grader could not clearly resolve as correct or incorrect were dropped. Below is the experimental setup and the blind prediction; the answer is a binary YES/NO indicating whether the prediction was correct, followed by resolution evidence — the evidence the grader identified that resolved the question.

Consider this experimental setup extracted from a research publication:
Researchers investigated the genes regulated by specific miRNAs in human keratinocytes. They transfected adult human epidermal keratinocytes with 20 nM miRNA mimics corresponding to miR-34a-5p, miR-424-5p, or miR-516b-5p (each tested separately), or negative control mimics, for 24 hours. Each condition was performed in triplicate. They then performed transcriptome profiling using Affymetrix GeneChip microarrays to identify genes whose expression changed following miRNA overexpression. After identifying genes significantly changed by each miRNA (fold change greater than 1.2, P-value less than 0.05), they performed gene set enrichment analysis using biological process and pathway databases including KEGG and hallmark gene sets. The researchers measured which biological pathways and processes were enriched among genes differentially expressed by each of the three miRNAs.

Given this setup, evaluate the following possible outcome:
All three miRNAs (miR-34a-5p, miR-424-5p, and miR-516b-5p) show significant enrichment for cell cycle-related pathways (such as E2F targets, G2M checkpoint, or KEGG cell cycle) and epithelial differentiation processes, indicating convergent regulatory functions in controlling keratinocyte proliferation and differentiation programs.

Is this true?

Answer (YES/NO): NO